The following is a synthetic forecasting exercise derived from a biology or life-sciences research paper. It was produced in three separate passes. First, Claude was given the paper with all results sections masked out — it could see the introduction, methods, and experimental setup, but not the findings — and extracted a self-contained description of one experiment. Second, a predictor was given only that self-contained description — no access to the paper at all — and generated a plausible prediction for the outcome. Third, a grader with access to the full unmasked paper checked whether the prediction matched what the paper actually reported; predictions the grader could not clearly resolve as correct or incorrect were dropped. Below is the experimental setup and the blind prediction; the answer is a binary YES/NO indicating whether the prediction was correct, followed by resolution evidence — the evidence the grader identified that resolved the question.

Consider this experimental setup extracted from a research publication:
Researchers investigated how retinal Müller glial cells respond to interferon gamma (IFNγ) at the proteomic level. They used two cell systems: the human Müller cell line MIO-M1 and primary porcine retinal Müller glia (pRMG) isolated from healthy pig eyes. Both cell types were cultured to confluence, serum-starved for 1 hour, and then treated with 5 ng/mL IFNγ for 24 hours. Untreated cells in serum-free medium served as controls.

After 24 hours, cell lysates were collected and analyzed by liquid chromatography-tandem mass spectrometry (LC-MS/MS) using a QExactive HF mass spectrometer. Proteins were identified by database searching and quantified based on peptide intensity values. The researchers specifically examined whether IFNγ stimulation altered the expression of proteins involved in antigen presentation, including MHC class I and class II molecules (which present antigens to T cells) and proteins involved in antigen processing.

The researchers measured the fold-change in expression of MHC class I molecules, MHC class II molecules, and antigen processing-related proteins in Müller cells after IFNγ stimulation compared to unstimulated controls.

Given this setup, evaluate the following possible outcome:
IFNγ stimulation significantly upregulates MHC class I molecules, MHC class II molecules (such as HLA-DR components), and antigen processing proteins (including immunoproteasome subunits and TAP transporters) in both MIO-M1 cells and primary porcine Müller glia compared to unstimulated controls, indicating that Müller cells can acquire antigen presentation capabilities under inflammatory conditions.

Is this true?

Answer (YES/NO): YES